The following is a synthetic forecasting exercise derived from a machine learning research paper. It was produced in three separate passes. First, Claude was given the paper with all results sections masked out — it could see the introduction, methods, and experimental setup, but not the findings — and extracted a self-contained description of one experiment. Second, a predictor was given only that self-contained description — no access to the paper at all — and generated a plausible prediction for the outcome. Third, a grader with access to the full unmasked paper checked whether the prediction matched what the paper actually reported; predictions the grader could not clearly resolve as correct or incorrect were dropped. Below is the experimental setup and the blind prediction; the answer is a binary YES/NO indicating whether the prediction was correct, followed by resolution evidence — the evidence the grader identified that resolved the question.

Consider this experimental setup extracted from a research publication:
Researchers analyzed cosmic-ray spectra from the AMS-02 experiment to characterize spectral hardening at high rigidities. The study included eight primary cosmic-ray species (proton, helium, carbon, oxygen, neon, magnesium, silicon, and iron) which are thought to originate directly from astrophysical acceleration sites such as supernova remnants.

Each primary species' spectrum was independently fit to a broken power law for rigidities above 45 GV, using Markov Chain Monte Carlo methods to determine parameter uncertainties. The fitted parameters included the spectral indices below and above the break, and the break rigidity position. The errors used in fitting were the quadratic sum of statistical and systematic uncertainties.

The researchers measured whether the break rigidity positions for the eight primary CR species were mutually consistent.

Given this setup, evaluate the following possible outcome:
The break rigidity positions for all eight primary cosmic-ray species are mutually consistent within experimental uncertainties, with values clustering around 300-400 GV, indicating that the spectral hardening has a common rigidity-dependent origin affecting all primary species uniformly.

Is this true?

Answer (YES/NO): NO